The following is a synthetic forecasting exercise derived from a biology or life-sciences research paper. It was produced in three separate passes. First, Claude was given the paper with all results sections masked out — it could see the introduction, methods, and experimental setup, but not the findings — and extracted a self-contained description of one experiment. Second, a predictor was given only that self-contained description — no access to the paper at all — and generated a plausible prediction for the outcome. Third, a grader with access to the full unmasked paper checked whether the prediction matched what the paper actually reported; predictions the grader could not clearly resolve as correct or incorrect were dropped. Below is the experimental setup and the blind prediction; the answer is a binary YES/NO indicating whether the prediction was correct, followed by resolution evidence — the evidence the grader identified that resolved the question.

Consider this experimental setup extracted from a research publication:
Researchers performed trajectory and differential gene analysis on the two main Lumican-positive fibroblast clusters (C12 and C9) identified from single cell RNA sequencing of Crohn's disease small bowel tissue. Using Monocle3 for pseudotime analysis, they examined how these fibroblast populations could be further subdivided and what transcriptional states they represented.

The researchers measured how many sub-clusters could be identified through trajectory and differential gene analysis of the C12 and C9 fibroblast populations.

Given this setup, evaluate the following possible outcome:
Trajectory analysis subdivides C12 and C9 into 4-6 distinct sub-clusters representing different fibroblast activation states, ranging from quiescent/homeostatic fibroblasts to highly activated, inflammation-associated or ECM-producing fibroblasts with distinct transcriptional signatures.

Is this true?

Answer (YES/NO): NO